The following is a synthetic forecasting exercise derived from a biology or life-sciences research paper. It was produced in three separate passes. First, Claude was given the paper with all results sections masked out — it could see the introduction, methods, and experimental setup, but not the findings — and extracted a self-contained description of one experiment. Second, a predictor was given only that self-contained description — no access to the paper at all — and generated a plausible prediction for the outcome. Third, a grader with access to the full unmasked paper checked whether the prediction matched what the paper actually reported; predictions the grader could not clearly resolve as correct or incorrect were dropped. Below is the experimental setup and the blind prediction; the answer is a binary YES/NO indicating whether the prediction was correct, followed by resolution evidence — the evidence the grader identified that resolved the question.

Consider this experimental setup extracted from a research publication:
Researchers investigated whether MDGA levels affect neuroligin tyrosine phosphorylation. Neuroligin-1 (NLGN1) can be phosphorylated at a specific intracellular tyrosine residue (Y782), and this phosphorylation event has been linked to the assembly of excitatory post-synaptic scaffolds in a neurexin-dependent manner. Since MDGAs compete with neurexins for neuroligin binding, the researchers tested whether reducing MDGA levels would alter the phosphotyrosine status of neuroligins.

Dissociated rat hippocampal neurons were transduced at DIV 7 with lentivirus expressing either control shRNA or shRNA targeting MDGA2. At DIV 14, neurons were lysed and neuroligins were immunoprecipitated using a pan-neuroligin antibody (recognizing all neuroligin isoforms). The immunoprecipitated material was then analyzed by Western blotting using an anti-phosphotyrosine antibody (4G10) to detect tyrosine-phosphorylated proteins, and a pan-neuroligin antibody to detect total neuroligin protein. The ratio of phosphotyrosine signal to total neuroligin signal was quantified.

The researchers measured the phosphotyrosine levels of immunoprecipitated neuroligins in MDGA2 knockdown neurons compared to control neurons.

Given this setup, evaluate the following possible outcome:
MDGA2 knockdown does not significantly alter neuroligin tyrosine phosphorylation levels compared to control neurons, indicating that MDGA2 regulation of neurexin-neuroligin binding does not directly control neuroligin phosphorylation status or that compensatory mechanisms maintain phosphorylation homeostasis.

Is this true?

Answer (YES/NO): NO